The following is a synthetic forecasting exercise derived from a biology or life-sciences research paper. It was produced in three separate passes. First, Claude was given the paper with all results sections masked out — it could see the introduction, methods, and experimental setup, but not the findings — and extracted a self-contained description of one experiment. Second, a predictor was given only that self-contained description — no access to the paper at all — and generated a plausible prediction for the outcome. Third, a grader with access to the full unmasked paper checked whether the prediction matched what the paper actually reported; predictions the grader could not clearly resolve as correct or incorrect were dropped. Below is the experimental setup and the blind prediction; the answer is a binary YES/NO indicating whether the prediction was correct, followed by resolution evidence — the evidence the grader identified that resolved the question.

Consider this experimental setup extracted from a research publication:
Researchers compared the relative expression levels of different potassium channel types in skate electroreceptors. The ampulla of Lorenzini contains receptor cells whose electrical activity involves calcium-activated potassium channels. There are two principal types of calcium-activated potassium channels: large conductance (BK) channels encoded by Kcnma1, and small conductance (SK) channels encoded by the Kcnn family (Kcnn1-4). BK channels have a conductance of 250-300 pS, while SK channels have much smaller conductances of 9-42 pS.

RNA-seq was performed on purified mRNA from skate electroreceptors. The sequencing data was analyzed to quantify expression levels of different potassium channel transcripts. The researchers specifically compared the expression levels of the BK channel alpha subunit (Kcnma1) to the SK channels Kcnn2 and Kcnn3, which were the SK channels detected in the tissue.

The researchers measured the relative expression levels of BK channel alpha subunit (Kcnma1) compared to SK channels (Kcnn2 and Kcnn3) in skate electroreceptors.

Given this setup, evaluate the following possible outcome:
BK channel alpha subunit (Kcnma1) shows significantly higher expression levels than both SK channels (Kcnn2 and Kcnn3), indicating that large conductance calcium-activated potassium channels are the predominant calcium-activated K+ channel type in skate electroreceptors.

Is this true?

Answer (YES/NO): YES